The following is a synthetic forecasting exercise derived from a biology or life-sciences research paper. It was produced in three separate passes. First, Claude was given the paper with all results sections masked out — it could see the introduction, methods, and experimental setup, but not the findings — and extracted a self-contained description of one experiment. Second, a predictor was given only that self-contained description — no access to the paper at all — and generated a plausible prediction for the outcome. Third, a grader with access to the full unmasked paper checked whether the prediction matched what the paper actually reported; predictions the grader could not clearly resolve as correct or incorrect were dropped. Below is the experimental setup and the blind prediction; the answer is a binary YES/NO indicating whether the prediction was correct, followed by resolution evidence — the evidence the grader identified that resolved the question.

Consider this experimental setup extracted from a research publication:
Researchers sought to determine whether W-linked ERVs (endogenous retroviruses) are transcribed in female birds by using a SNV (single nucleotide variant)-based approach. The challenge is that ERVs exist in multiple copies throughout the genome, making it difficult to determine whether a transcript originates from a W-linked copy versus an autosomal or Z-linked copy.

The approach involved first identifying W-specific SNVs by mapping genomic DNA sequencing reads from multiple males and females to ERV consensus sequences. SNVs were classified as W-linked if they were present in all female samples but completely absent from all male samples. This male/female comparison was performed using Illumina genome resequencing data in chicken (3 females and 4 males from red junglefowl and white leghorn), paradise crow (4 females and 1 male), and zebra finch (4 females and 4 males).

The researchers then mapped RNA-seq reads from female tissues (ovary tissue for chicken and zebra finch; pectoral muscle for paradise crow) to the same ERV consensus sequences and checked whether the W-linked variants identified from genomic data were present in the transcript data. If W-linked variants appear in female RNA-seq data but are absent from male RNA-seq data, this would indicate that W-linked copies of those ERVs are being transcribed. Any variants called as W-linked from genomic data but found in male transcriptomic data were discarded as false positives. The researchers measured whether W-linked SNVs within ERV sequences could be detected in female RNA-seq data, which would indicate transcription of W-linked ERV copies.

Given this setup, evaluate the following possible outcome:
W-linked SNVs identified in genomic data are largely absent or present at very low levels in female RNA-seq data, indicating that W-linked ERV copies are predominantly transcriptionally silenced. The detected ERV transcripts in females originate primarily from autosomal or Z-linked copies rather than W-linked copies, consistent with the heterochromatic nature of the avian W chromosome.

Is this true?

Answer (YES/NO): NO